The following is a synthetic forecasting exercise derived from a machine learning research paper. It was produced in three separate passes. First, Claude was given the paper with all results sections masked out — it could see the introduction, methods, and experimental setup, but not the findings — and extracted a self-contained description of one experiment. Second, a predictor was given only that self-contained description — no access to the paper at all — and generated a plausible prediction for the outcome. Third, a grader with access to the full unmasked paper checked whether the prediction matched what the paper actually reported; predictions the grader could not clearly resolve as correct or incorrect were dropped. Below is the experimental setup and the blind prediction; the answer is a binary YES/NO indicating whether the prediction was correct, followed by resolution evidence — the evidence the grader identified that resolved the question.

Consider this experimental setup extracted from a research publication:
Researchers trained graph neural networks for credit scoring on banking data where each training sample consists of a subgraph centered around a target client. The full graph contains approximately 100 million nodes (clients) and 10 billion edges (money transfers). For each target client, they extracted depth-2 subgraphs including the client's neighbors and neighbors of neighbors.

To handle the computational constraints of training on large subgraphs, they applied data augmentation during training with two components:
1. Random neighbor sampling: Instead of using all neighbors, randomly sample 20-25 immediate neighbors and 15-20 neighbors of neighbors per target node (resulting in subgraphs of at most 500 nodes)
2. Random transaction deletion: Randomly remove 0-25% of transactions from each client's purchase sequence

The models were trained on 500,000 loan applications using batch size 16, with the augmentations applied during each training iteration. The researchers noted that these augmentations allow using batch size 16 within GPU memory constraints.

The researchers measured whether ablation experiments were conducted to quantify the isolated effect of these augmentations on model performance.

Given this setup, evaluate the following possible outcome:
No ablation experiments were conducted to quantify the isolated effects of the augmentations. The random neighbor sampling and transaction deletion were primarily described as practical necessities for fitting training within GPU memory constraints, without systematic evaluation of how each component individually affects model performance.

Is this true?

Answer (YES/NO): YES